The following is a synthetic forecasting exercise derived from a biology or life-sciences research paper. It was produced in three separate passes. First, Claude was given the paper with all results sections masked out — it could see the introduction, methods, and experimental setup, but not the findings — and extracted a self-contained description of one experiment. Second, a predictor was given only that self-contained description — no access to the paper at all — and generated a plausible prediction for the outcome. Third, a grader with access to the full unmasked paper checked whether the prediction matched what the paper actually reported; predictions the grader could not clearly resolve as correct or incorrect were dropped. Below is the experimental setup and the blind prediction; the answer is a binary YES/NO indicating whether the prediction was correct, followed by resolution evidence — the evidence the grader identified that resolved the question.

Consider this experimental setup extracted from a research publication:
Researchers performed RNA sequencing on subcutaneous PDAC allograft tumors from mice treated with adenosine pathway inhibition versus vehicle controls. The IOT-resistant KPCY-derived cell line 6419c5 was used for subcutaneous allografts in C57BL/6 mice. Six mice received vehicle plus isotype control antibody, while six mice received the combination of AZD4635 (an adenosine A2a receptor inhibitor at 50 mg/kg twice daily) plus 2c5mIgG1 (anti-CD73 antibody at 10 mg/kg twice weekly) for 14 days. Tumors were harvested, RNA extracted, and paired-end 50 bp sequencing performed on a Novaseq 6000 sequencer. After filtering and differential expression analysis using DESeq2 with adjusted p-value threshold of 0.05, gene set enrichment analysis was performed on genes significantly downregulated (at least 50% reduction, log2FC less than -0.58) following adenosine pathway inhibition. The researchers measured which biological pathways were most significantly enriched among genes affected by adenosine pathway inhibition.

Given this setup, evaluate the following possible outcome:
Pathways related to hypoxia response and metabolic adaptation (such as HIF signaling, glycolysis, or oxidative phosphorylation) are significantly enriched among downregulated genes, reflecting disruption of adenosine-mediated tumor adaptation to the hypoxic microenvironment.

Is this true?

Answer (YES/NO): YES